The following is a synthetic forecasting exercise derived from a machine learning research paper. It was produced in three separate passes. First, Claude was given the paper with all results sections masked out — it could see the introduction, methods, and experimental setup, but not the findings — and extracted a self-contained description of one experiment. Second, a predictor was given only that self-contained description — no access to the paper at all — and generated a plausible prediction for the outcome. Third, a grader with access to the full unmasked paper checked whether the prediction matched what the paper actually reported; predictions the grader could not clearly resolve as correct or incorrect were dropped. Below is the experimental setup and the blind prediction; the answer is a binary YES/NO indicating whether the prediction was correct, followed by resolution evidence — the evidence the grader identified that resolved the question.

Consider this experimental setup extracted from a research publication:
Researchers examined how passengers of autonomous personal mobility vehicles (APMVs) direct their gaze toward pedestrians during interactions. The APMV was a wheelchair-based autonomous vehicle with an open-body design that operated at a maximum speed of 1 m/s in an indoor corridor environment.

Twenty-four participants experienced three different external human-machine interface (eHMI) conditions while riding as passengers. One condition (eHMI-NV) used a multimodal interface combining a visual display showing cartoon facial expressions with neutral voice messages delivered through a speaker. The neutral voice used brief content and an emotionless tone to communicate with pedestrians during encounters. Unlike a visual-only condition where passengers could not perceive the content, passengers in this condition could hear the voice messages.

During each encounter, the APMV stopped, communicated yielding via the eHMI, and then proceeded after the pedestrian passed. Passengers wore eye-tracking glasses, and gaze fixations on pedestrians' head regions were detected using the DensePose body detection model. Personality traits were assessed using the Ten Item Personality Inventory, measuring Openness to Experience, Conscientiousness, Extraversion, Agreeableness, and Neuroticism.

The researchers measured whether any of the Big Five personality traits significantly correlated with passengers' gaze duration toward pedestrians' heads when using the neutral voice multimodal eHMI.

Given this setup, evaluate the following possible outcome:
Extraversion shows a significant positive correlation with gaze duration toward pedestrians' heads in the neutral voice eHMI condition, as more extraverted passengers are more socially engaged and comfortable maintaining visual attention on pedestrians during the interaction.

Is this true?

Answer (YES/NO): NO